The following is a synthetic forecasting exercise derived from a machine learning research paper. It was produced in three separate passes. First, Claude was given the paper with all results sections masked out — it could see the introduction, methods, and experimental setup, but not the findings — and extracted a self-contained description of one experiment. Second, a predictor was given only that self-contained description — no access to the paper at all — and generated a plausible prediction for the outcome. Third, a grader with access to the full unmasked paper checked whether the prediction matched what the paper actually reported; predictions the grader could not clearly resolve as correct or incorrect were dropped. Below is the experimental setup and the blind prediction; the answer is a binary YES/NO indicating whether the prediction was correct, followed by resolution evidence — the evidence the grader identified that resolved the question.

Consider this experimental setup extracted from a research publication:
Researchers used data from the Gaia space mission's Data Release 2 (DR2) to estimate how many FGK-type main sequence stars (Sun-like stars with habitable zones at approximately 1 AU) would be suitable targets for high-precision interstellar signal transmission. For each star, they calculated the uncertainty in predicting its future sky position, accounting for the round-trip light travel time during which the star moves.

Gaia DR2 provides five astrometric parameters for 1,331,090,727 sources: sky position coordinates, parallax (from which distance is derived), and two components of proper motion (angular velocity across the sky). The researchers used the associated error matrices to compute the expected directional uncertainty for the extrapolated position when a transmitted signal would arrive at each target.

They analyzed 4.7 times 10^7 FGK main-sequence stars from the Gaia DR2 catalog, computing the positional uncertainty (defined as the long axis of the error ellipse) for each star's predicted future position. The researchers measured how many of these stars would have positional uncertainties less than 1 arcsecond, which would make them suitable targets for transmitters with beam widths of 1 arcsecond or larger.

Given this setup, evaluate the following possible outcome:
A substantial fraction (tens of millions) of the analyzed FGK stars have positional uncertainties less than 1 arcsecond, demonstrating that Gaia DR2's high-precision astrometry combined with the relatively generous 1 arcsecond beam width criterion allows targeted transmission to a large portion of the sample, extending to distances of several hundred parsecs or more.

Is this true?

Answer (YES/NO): NO